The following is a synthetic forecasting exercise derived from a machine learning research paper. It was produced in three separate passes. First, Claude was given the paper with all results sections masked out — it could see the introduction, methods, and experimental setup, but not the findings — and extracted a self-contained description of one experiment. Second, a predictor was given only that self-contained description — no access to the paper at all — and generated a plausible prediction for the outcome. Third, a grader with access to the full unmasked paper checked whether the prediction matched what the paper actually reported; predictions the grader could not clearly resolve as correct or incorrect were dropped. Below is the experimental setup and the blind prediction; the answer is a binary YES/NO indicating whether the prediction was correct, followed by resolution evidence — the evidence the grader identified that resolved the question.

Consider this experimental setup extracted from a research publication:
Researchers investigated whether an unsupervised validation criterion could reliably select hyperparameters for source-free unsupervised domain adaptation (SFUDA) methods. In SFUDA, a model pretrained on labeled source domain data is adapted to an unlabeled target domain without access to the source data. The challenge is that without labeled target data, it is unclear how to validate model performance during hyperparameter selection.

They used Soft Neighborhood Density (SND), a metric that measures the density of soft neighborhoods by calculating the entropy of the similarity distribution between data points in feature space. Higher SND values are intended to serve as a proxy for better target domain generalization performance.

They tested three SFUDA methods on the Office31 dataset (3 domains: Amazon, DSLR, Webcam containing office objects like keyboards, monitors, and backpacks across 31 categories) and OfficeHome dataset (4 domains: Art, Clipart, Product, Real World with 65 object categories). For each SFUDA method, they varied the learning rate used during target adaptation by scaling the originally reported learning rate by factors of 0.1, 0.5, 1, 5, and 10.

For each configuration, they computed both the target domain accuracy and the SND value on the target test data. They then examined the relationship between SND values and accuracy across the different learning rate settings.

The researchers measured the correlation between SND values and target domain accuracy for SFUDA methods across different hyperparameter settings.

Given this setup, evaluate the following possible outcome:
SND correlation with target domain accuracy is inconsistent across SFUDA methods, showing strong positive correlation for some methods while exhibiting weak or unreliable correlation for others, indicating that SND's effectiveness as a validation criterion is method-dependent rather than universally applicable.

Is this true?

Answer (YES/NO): NO